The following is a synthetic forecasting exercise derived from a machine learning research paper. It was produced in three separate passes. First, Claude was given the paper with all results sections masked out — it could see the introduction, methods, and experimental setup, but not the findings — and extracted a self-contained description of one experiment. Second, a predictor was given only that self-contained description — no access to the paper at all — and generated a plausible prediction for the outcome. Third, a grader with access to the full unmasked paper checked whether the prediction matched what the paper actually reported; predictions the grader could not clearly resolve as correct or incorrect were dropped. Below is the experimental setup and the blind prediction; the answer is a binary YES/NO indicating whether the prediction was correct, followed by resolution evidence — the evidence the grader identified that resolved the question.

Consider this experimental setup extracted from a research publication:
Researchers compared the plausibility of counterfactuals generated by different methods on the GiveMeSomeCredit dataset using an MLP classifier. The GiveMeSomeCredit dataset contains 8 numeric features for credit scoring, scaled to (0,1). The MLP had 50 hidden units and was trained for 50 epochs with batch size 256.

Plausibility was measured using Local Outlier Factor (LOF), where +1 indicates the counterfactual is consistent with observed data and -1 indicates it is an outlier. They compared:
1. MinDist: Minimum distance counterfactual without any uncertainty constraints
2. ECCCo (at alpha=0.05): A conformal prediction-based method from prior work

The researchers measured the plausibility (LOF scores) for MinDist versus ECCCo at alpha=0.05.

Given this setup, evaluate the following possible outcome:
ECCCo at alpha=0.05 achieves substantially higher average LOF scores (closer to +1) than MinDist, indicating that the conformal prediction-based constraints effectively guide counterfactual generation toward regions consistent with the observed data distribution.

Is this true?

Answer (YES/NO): NO